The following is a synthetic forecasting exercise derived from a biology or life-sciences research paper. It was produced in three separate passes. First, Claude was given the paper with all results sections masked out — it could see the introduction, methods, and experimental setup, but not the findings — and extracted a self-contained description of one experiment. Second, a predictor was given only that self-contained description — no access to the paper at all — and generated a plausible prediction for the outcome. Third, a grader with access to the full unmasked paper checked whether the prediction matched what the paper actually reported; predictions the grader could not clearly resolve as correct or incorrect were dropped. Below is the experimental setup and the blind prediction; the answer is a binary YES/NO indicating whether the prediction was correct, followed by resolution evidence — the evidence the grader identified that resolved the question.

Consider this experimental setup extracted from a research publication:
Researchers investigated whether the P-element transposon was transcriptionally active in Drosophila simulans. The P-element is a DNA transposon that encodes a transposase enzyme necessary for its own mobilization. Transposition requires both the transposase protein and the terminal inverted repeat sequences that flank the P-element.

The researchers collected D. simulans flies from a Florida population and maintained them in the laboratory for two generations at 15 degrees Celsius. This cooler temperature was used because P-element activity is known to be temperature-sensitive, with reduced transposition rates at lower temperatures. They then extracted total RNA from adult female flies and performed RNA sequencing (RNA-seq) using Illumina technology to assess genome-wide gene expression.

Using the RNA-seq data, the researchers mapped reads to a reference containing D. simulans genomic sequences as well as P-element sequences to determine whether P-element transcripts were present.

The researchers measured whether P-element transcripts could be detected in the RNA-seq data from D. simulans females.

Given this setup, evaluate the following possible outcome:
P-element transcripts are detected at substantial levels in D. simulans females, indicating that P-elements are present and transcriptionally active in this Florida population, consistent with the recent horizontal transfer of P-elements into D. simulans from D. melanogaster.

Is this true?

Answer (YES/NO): NO